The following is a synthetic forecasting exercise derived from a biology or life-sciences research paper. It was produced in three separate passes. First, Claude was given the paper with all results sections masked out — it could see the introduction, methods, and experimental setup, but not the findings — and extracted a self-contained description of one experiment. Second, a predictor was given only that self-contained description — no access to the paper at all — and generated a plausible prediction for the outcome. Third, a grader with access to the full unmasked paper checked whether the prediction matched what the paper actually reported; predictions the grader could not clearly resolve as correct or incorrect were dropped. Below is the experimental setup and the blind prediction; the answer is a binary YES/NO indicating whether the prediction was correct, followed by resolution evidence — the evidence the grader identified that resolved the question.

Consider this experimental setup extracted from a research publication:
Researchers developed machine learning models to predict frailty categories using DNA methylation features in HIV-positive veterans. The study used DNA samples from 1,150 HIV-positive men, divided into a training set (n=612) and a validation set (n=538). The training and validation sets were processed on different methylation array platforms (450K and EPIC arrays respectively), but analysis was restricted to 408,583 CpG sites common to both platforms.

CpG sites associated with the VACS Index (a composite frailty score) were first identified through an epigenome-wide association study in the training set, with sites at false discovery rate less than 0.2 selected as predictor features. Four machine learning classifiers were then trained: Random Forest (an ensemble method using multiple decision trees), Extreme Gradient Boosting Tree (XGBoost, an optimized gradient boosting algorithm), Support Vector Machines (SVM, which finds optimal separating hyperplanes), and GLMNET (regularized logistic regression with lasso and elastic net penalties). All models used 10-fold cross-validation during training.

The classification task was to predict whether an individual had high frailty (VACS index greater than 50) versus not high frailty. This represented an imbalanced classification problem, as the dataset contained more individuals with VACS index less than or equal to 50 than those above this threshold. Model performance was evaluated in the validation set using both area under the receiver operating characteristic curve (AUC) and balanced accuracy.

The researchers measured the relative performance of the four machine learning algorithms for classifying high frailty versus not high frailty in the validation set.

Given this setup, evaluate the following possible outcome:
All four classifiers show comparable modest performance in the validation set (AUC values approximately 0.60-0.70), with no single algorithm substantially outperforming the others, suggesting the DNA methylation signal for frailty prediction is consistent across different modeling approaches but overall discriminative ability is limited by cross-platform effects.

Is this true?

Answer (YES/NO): NO